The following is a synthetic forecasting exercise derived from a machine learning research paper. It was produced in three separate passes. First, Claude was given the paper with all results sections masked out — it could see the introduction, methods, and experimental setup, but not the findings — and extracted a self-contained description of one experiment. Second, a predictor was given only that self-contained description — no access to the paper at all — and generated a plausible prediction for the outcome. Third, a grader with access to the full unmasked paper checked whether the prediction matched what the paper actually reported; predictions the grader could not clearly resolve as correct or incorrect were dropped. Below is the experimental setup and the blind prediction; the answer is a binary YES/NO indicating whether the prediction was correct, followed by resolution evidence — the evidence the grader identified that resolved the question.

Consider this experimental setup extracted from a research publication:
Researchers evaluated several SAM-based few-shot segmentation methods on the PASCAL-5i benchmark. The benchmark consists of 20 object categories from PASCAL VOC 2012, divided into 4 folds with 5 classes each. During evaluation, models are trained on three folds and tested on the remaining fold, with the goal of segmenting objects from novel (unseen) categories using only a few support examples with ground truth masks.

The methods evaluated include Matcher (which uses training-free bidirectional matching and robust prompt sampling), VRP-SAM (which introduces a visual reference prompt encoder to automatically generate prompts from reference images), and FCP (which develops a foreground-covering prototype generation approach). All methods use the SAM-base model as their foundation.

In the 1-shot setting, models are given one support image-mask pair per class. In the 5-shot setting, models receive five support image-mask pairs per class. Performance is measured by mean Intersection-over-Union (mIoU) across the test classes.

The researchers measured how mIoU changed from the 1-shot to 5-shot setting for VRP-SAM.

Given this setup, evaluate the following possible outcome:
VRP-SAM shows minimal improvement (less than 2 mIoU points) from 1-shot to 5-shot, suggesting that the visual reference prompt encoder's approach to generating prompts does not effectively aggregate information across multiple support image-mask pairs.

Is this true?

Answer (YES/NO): NO